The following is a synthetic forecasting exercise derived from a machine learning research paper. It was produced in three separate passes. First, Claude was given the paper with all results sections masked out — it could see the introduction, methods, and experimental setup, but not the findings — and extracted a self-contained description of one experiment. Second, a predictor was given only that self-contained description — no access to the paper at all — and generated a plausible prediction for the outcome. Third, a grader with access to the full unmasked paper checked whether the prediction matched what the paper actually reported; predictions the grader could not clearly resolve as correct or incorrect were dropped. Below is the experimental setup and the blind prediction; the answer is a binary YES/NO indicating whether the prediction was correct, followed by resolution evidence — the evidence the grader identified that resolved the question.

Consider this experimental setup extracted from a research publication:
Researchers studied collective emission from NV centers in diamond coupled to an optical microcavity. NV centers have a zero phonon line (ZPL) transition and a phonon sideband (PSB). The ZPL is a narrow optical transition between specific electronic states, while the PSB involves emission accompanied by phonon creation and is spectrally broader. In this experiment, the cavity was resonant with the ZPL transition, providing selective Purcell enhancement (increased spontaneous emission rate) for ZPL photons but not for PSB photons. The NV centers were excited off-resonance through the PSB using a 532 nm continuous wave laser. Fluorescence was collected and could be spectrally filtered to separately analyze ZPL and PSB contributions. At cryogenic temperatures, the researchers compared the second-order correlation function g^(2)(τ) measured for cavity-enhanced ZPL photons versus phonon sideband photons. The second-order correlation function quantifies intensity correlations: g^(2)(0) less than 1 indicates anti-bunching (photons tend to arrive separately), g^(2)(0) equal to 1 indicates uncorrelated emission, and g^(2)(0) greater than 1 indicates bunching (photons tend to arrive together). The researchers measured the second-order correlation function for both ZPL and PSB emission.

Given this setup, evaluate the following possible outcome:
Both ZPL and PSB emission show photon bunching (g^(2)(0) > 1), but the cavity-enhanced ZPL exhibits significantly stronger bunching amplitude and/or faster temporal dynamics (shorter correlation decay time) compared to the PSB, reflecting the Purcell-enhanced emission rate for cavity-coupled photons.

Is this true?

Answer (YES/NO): NO